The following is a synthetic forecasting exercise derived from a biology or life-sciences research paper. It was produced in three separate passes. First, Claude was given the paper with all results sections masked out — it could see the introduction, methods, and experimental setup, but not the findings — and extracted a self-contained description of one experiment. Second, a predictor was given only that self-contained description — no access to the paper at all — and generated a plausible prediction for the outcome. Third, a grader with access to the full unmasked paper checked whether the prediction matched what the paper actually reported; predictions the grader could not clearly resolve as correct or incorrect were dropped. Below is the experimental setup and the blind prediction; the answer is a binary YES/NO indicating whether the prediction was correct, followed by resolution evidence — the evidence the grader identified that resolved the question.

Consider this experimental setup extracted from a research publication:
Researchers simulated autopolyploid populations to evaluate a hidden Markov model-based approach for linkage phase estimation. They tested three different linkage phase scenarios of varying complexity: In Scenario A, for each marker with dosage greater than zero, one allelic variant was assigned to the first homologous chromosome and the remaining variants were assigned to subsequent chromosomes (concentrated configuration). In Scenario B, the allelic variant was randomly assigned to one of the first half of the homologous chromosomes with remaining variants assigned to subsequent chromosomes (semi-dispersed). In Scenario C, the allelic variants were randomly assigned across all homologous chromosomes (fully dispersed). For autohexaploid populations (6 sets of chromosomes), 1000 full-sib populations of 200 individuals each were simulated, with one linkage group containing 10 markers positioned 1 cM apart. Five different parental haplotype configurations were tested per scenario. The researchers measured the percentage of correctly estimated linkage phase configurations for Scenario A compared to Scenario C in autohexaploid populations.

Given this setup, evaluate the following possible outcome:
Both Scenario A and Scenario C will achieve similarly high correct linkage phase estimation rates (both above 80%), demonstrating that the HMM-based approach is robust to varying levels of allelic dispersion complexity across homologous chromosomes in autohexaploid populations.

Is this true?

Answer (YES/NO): YES